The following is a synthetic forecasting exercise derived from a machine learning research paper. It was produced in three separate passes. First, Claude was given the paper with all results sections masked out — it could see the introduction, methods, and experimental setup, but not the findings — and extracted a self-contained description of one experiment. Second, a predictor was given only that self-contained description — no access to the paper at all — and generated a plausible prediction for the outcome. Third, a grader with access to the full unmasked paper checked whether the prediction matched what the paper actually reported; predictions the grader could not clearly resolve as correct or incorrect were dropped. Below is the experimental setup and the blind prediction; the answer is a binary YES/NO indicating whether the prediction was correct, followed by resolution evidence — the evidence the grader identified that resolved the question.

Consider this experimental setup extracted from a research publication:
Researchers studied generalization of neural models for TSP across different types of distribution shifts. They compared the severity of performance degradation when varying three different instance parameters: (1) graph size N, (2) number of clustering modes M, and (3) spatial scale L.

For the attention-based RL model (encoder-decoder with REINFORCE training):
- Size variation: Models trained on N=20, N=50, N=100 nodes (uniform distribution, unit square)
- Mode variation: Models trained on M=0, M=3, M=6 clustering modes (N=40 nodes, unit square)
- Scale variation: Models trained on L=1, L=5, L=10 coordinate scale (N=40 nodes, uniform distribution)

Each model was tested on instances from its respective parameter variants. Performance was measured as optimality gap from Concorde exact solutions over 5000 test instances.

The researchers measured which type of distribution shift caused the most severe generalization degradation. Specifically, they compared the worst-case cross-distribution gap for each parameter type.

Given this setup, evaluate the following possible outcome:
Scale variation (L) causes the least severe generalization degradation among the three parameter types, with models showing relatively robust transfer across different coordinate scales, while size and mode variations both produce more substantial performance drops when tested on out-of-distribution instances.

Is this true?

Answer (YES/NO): NO